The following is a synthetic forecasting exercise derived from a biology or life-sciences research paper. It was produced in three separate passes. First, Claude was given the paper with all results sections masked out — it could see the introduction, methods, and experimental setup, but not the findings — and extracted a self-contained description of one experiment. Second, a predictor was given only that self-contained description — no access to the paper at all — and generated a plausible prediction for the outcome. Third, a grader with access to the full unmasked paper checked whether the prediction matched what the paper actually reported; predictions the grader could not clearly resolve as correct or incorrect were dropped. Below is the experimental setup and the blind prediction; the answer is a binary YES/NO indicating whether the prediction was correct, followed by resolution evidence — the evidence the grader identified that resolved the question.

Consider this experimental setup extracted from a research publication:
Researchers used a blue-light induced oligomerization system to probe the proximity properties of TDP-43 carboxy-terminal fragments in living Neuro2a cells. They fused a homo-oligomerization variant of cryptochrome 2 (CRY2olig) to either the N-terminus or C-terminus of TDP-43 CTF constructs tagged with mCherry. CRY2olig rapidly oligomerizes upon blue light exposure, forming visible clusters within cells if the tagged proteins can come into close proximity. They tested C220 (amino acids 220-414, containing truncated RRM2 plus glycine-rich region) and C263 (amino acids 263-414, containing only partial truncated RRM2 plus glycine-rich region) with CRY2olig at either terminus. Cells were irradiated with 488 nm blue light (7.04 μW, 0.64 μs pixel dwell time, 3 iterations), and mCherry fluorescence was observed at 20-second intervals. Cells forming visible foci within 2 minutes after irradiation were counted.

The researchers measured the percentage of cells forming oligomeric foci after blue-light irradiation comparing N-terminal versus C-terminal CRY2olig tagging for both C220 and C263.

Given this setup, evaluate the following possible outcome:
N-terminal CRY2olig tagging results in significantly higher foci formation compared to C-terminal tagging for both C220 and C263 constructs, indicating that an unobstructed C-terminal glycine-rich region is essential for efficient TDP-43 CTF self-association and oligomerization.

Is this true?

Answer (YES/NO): NO